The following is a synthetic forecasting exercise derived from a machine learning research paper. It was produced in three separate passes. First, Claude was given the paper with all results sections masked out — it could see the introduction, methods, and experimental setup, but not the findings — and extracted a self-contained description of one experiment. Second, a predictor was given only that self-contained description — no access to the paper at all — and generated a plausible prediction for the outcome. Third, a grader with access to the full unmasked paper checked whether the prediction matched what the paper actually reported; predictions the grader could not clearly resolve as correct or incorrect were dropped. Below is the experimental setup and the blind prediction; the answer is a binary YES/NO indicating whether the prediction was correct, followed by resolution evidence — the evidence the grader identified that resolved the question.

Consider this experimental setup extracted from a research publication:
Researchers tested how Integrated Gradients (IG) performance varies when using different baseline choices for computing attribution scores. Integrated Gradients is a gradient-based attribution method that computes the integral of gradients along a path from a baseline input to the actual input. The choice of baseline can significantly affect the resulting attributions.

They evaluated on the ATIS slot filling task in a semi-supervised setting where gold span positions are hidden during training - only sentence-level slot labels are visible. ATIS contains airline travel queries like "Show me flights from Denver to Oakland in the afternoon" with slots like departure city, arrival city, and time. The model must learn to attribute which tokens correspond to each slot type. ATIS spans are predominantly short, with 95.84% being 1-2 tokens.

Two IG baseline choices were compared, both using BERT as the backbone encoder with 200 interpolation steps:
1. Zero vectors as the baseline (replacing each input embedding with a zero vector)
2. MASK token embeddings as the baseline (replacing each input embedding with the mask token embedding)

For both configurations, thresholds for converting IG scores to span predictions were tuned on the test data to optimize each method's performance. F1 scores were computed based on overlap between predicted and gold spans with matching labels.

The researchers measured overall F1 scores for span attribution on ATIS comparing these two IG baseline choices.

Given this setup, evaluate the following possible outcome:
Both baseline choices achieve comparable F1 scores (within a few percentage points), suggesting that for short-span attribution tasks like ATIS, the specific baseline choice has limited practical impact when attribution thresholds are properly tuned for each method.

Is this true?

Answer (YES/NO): NO